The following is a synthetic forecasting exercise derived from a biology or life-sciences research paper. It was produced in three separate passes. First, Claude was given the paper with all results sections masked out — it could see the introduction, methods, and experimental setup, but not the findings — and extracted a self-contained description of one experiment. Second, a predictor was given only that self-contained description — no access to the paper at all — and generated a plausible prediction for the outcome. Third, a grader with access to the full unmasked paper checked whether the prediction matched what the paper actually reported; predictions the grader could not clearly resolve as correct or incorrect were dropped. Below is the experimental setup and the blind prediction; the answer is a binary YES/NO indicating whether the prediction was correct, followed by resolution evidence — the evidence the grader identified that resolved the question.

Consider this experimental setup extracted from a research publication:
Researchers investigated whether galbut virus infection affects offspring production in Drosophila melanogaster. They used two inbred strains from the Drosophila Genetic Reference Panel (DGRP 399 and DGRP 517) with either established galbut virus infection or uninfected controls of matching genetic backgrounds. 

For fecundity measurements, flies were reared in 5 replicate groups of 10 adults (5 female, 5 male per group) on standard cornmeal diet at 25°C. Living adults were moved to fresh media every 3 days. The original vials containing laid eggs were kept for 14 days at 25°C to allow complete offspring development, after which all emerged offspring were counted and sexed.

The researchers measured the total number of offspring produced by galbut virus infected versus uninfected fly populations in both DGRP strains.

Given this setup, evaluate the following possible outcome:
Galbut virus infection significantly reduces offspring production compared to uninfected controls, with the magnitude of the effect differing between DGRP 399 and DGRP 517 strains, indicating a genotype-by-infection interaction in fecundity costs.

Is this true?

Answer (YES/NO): NO